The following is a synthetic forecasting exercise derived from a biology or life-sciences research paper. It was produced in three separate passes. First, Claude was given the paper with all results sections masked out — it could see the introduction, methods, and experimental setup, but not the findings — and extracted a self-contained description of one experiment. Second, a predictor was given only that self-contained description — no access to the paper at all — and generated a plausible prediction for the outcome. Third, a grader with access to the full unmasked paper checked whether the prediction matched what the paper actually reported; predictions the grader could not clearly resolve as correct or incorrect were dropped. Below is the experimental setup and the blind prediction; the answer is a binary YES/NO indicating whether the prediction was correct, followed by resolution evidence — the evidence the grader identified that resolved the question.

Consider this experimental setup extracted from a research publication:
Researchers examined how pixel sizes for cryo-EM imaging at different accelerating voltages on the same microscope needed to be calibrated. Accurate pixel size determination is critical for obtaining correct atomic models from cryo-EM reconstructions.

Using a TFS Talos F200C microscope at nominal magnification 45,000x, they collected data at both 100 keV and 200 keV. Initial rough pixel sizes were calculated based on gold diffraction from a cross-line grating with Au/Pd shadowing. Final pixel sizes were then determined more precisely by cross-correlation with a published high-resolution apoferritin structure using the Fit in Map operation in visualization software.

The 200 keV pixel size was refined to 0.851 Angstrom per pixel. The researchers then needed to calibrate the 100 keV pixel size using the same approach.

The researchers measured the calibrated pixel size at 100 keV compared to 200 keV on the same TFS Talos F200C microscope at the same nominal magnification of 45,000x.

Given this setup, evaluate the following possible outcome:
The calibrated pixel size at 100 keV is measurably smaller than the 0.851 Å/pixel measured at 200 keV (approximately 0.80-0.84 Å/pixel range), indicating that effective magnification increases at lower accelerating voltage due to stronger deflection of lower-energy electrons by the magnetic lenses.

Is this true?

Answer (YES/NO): NO